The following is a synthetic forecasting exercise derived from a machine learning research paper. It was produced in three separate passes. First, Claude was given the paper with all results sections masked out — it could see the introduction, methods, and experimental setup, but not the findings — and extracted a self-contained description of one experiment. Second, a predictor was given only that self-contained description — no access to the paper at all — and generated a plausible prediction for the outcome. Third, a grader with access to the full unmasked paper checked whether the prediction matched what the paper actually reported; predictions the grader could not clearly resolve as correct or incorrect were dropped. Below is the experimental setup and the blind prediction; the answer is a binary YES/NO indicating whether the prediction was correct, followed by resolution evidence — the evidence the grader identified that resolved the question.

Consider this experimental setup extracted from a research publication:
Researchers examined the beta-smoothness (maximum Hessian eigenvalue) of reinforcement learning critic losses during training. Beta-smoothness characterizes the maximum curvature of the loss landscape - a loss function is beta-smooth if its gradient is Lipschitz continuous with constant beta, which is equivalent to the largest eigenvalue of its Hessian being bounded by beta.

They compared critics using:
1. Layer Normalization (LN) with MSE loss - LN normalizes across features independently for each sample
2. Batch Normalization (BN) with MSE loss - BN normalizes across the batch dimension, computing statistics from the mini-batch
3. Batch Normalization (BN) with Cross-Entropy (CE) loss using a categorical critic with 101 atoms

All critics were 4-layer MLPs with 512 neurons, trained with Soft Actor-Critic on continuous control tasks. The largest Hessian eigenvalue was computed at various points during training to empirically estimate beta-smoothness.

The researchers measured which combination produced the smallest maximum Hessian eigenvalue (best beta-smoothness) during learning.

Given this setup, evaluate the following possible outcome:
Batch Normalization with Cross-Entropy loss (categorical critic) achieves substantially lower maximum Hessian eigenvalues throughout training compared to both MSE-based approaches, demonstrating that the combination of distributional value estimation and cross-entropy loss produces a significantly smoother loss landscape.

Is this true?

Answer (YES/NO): YES